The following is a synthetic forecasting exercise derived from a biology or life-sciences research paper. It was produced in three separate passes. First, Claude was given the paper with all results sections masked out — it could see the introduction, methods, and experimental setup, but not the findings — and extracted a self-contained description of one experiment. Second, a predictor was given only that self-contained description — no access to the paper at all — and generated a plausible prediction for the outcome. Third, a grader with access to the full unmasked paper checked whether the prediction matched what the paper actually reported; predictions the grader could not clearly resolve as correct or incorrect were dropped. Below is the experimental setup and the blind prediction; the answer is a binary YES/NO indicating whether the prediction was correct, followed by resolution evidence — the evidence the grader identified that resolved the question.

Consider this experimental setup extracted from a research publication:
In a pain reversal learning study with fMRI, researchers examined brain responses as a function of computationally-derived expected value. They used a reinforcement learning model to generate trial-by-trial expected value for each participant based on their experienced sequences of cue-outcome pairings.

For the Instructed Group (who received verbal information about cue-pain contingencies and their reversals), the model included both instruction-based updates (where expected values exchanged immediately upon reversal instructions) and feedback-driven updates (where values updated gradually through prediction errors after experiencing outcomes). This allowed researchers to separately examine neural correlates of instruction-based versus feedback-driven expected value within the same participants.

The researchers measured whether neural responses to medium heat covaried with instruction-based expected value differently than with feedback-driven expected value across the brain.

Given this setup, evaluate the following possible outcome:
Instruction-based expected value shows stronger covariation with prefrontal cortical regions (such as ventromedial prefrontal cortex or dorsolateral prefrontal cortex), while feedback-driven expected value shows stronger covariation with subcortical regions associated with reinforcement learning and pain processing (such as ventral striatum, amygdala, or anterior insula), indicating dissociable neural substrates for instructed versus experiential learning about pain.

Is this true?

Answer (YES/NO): NO